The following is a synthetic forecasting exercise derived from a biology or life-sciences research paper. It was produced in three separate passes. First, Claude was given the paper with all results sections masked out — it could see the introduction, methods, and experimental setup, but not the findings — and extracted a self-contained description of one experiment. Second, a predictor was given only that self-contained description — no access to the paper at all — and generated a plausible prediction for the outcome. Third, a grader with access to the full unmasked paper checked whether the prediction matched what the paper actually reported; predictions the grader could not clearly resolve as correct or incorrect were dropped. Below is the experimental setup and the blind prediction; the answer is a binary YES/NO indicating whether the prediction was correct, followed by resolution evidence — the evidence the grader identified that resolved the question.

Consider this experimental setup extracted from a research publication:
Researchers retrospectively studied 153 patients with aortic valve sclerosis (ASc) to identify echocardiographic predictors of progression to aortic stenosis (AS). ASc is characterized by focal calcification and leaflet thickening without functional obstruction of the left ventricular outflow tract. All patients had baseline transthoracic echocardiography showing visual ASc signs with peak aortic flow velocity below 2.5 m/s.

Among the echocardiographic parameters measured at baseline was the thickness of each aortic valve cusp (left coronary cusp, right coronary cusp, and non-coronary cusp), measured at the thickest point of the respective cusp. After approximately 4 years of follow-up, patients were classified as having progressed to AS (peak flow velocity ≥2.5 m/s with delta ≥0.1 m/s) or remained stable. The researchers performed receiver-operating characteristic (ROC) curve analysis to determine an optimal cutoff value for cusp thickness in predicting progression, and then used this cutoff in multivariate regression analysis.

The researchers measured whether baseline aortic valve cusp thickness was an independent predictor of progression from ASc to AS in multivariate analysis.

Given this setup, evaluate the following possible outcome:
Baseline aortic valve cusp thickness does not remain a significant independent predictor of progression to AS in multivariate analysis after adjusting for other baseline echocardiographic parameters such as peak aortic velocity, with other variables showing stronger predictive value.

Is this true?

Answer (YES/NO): NO